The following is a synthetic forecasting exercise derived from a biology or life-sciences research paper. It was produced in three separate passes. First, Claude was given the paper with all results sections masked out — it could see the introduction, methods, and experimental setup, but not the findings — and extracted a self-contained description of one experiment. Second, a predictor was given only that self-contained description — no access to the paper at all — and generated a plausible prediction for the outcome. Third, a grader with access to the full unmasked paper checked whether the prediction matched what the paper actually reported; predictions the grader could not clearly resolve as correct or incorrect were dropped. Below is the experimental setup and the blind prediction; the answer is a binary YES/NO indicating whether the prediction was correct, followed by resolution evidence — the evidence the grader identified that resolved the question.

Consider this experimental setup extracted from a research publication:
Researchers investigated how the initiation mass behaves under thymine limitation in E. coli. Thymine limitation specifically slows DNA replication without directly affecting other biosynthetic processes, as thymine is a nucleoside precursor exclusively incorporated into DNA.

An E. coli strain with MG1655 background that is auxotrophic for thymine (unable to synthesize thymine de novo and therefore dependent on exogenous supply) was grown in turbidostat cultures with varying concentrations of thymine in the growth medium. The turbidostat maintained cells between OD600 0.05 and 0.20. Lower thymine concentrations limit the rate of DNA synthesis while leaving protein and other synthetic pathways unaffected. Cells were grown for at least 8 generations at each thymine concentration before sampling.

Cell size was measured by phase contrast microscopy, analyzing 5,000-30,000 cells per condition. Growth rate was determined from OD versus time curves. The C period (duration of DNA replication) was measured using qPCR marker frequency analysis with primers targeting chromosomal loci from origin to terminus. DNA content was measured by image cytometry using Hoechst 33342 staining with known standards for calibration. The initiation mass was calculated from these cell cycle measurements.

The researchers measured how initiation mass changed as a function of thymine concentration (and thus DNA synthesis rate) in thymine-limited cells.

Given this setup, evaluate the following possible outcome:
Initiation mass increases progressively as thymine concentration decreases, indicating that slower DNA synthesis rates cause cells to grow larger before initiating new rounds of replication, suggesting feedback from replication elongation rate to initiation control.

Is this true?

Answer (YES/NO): NO